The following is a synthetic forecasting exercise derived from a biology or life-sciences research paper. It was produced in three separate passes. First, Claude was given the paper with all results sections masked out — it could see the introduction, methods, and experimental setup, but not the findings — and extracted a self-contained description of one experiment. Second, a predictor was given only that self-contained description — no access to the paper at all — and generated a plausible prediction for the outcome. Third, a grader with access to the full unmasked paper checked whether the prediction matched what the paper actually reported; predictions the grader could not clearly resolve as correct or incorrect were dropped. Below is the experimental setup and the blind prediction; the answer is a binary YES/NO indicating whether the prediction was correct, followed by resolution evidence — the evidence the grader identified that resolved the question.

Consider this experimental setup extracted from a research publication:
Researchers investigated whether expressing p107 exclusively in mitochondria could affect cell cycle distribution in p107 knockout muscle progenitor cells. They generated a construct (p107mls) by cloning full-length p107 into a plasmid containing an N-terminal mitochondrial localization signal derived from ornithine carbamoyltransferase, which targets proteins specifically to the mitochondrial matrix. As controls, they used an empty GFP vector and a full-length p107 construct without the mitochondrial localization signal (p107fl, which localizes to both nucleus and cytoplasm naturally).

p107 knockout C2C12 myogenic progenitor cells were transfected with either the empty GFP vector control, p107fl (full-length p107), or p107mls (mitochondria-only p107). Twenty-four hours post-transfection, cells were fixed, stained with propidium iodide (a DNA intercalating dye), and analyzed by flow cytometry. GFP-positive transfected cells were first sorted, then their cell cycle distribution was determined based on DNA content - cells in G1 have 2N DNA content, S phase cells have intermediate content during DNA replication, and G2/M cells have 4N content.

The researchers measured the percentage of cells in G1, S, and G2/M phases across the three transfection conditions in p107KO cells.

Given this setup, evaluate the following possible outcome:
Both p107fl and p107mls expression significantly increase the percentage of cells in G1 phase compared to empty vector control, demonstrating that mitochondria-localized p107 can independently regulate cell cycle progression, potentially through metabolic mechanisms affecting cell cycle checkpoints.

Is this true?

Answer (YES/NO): YES